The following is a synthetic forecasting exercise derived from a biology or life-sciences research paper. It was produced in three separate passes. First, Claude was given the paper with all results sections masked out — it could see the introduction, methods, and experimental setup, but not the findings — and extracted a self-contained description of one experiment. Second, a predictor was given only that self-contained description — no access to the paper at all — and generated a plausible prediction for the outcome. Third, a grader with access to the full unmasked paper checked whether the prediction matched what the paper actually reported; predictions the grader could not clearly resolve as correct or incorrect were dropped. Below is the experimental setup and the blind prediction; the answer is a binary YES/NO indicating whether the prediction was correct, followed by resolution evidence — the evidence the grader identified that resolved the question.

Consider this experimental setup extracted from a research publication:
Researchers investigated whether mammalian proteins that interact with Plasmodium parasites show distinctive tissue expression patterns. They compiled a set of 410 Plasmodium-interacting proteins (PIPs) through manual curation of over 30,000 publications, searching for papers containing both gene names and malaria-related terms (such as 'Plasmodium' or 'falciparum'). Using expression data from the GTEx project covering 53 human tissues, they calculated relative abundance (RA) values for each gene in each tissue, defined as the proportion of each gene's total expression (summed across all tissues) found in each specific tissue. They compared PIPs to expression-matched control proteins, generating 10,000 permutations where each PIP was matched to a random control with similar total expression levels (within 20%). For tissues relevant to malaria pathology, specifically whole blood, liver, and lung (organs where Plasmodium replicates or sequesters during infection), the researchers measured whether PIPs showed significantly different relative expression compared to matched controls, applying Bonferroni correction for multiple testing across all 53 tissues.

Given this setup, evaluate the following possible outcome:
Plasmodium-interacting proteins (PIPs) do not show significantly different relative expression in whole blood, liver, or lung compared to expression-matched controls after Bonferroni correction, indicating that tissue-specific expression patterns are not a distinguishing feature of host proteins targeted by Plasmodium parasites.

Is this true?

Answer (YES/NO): NO